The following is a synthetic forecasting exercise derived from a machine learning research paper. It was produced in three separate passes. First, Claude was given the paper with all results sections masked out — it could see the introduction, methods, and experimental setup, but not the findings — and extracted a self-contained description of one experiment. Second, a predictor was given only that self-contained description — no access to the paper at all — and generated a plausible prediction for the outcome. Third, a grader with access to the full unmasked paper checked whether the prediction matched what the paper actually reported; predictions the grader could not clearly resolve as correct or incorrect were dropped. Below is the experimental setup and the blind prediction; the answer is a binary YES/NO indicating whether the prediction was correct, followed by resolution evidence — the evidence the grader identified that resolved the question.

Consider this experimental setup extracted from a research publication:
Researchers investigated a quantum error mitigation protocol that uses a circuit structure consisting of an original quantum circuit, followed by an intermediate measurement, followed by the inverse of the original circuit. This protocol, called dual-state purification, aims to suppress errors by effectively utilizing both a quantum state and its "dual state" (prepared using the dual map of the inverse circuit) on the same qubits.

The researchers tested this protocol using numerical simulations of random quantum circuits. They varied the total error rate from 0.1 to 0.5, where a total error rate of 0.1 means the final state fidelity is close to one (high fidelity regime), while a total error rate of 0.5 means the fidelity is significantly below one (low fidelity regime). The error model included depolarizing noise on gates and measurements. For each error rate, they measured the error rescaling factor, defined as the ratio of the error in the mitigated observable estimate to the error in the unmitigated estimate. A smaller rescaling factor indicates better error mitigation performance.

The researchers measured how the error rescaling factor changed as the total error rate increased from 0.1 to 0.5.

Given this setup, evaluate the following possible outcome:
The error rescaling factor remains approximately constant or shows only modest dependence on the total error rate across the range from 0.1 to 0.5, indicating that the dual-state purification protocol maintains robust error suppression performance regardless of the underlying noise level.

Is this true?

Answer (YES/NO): YES